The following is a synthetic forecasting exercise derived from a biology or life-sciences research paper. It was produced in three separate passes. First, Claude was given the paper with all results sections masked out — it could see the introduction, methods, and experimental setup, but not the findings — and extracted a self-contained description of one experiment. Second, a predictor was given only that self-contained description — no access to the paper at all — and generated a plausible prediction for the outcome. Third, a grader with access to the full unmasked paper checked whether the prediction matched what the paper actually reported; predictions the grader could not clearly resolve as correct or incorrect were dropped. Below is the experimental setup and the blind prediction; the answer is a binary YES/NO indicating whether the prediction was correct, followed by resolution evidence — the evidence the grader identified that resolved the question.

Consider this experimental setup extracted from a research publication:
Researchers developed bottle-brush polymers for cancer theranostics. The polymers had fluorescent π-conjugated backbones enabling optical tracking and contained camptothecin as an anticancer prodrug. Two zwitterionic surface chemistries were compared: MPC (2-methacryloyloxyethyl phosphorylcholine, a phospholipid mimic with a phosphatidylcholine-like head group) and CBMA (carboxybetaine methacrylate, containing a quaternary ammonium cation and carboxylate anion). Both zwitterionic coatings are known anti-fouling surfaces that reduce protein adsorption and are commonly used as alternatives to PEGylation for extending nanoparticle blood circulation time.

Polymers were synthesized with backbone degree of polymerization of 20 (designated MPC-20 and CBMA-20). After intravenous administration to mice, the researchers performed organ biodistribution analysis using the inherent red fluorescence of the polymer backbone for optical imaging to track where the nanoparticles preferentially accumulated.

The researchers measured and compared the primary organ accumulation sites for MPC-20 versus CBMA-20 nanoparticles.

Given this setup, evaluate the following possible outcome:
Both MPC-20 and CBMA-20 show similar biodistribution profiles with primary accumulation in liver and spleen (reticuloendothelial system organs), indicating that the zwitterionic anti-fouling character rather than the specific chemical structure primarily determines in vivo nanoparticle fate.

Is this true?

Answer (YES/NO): NO